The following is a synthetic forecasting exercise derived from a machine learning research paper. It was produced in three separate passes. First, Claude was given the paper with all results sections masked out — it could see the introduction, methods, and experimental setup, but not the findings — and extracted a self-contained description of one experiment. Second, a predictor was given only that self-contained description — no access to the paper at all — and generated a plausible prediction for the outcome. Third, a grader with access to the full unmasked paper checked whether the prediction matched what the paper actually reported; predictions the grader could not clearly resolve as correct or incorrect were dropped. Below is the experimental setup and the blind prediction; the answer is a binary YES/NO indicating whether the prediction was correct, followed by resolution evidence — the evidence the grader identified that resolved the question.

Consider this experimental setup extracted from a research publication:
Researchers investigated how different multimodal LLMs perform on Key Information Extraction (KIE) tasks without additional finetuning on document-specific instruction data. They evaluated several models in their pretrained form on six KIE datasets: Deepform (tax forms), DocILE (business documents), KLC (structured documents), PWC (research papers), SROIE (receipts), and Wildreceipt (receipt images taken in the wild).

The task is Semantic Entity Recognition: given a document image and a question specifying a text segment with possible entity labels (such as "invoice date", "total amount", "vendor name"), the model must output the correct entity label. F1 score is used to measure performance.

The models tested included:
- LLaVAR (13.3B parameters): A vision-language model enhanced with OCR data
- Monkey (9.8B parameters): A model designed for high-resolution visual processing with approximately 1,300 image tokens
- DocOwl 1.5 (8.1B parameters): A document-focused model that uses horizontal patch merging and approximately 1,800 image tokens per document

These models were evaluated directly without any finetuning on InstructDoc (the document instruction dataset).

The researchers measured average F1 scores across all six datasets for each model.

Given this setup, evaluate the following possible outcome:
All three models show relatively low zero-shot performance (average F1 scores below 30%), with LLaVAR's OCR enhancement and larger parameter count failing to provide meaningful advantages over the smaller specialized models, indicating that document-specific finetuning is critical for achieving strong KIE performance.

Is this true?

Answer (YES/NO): YES